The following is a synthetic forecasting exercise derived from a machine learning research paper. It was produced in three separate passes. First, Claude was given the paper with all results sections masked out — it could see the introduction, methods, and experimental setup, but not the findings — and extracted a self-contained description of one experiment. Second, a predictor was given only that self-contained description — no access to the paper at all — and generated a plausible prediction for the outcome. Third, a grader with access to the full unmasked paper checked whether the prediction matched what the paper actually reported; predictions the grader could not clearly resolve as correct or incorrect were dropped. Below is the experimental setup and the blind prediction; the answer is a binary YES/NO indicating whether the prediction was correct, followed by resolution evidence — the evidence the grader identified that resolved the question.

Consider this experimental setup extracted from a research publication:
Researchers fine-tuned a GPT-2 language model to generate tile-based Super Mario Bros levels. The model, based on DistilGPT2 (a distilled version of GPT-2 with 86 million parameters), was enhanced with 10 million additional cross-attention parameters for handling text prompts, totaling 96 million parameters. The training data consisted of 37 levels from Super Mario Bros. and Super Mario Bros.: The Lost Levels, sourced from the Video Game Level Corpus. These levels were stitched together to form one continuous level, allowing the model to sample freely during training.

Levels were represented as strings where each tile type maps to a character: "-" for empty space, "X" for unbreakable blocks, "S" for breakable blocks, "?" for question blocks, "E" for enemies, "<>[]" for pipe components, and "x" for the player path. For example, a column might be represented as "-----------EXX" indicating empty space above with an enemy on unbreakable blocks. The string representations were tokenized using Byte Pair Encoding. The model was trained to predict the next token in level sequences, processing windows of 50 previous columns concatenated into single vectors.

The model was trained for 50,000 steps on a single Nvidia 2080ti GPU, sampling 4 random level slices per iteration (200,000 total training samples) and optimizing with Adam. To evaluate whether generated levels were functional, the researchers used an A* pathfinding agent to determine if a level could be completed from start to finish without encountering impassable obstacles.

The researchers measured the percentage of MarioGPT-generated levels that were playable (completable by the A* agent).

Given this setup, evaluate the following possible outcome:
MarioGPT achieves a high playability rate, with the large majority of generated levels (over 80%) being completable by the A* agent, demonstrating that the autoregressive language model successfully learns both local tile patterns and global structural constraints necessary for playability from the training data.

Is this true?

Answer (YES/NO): YES